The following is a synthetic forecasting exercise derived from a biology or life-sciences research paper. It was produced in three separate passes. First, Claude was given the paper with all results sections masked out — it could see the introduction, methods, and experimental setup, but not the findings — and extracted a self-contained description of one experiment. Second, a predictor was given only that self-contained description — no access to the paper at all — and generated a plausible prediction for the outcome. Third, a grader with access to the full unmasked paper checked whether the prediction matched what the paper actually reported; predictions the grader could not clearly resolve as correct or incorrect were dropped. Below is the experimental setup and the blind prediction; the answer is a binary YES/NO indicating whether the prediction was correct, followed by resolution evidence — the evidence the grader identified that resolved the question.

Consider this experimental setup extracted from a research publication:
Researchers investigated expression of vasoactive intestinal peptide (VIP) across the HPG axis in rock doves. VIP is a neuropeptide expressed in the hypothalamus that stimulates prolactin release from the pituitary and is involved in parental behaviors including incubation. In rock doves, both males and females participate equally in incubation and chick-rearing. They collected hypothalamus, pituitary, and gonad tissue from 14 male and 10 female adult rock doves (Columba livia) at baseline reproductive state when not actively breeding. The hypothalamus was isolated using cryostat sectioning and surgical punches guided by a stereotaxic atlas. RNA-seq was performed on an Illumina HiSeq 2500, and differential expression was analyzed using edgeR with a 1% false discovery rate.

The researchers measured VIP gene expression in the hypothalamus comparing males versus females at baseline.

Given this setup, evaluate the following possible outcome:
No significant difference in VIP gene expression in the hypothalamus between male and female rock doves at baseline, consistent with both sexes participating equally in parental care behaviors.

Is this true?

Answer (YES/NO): YES